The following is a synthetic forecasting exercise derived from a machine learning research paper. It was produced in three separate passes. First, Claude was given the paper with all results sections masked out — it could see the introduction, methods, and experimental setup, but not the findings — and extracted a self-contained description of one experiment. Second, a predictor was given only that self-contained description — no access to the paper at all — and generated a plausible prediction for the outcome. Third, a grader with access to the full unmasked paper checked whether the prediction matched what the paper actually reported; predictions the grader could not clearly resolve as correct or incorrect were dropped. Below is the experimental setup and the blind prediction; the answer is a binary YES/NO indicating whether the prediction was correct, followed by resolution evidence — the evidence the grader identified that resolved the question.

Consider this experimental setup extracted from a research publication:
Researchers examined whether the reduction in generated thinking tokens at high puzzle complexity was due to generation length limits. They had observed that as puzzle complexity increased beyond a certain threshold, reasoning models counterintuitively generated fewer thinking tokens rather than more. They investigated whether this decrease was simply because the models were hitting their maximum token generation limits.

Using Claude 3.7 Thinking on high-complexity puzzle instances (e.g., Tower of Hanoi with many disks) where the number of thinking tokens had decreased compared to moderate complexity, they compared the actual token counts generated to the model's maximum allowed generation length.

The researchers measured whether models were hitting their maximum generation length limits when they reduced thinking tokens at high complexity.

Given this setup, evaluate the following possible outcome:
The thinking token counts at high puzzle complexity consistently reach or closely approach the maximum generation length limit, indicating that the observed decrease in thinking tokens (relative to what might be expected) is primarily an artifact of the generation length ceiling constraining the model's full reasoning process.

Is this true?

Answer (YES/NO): NO